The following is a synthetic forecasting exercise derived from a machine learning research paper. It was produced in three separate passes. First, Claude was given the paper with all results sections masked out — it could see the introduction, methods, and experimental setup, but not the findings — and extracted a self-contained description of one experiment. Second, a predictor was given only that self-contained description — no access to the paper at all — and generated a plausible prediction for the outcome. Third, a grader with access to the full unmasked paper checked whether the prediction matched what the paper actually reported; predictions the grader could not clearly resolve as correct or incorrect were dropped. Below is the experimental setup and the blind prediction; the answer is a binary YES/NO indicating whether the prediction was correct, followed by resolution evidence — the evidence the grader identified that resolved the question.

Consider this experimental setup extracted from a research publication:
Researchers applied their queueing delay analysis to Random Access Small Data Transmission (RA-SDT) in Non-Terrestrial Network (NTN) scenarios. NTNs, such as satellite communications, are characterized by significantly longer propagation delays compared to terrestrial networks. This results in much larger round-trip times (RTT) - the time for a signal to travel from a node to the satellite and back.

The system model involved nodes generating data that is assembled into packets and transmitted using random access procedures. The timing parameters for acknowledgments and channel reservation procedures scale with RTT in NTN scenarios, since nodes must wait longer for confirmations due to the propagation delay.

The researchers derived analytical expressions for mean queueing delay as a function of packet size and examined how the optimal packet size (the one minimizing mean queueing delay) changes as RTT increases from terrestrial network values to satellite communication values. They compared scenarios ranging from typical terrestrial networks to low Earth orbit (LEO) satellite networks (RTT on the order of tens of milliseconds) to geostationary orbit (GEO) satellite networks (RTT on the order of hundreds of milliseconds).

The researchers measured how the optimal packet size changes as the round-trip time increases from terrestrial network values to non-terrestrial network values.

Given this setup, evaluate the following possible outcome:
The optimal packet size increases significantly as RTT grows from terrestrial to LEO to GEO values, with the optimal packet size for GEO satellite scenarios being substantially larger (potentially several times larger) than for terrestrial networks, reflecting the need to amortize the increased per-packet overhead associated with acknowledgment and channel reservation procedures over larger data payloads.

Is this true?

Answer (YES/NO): YES